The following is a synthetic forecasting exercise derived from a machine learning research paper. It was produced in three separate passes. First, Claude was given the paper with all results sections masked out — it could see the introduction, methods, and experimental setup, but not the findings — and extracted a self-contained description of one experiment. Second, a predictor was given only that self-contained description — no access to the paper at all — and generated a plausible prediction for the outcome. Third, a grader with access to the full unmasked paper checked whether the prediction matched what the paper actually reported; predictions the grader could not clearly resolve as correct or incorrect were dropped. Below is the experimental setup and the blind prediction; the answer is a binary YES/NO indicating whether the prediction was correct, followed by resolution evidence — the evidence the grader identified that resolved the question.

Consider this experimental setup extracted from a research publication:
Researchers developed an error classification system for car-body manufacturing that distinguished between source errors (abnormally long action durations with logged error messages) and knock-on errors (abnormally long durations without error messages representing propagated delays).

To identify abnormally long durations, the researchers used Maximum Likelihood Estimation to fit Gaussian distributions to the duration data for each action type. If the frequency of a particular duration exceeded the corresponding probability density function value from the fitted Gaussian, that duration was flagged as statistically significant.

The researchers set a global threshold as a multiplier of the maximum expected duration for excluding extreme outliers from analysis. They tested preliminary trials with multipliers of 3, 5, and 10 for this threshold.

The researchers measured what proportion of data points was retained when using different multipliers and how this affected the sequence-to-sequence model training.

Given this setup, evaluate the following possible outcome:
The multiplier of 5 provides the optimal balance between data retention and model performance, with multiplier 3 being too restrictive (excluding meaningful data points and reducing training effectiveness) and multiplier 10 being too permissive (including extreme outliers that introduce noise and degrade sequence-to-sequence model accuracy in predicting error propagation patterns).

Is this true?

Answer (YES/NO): NO